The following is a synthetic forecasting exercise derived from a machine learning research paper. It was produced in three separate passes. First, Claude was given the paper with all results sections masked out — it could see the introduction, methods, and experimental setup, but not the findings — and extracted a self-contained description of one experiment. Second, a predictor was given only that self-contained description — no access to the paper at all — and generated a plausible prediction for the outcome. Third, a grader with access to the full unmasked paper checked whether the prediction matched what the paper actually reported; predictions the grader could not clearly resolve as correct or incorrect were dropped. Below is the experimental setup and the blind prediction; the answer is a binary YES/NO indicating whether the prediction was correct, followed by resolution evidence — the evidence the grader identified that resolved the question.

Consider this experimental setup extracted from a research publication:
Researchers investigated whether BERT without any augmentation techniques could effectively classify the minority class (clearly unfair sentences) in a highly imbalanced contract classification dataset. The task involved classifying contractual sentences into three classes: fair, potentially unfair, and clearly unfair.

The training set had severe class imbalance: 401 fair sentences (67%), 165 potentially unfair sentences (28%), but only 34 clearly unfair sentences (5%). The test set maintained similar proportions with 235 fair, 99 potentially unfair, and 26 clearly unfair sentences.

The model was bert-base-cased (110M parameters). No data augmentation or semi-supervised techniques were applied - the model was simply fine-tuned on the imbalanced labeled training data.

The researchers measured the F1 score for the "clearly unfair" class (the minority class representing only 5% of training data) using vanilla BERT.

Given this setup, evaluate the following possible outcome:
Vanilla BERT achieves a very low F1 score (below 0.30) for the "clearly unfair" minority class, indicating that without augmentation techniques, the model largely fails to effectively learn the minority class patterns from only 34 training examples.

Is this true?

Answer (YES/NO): YES